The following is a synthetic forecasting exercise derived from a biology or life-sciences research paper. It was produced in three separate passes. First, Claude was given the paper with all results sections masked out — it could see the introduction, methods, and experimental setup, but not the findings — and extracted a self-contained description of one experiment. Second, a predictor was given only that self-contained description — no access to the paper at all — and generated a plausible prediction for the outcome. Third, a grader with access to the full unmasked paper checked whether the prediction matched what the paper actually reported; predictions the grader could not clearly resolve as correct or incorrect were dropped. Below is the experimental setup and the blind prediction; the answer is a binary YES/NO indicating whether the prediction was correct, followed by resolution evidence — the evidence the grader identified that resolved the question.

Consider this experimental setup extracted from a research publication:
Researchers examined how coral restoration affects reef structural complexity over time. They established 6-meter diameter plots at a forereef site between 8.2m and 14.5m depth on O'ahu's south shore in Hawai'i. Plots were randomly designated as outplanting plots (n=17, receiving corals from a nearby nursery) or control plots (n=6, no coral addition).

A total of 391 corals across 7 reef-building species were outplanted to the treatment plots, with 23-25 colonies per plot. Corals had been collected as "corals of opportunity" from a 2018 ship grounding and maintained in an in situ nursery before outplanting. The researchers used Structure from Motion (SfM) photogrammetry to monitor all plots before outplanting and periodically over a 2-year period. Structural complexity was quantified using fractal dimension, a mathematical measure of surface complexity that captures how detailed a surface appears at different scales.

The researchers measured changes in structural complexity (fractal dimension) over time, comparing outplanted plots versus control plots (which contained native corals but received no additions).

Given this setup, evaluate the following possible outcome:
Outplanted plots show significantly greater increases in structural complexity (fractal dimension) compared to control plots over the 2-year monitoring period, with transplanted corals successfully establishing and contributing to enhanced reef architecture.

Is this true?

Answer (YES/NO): NO